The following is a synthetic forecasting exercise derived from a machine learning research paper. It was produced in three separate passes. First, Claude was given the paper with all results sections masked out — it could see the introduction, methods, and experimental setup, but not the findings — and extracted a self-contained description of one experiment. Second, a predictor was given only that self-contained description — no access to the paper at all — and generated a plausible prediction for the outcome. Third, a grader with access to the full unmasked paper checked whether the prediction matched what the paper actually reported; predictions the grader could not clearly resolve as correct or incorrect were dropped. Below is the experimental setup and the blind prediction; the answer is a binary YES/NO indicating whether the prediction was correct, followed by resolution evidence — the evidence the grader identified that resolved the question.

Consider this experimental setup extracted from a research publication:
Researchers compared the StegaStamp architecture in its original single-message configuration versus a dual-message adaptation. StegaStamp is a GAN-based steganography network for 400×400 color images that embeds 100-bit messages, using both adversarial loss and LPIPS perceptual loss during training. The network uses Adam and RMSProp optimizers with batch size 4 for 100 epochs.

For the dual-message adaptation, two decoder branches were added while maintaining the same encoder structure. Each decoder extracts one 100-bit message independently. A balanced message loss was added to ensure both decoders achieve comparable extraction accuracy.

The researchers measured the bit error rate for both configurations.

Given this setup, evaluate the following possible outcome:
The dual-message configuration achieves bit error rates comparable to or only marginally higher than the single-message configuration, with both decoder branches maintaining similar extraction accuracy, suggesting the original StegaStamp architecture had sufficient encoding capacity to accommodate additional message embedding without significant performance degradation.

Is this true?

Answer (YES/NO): YES